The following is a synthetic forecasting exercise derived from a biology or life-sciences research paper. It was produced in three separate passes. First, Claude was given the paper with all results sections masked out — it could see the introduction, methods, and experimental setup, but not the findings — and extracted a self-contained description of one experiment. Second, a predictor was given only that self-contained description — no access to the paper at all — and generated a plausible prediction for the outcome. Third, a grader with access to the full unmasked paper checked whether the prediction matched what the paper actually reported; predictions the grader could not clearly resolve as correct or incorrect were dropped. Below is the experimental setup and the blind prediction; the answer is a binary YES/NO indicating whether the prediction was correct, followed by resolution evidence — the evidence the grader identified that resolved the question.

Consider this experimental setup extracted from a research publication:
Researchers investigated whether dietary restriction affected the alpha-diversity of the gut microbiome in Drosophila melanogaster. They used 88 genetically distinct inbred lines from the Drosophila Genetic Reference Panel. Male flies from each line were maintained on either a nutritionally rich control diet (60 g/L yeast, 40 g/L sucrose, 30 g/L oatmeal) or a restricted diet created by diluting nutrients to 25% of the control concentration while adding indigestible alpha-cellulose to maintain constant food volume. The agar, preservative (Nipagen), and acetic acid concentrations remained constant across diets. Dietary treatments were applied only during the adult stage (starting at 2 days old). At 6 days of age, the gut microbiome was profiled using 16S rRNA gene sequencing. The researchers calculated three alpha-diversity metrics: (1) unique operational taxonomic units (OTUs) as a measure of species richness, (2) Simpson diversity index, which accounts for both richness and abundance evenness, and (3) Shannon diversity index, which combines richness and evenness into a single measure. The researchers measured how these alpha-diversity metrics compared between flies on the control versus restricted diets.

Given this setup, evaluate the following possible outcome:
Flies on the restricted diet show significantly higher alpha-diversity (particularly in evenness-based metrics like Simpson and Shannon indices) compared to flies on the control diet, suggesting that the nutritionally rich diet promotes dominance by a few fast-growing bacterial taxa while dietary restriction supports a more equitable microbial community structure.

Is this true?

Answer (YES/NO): NO